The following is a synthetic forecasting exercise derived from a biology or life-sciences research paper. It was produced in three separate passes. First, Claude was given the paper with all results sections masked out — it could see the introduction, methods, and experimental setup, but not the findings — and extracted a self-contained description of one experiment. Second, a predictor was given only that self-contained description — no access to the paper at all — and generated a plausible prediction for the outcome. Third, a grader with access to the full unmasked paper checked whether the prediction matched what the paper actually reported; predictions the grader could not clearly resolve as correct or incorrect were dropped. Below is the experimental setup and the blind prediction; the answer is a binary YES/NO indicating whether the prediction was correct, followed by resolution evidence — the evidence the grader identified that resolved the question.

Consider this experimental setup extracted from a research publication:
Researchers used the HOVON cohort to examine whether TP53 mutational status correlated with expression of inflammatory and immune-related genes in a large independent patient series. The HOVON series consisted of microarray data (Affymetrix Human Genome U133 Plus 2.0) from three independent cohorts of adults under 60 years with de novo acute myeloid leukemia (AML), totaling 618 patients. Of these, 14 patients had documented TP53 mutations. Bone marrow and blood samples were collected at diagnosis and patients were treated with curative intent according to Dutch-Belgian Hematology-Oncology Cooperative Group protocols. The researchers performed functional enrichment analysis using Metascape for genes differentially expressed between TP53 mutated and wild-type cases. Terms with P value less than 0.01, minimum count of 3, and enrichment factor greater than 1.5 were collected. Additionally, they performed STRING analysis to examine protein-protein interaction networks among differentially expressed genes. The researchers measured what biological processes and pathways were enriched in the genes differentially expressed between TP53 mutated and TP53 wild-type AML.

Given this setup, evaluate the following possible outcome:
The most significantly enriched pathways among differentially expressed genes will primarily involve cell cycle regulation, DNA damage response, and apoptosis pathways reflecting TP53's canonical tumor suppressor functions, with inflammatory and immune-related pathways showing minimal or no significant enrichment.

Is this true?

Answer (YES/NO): NO